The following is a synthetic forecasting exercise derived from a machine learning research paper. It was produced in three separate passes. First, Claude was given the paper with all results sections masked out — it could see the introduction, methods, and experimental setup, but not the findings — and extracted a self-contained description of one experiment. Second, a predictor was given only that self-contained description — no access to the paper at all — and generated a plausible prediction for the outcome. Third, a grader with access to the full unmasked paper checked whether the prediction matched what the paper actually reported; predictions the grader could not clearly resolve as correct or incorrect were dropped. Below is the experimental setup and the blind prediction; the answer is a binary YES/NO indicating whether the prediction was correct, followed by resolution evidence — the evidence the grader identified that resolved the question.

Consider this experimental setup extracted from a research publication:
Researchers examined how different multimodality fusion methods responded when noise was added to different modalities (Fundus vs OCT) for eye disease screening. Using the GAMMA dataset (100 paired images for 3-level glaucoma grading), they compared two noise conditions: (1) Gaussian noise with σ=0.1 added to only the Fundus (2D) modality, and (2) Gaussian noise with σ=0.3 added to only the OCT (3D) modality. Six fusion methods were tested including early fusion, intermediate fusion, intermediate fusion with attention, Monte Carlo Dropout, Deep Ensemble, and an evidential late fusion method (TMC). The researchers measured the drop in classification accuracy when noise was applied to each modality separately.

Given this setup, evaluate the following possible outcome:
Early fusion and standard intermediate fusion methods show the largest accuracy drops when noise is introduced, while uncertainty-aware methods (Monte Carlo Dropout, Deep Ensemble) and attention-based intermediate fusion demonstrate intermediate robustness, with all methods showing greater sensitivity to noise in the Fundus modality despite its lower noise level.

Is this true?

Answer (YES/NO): NO